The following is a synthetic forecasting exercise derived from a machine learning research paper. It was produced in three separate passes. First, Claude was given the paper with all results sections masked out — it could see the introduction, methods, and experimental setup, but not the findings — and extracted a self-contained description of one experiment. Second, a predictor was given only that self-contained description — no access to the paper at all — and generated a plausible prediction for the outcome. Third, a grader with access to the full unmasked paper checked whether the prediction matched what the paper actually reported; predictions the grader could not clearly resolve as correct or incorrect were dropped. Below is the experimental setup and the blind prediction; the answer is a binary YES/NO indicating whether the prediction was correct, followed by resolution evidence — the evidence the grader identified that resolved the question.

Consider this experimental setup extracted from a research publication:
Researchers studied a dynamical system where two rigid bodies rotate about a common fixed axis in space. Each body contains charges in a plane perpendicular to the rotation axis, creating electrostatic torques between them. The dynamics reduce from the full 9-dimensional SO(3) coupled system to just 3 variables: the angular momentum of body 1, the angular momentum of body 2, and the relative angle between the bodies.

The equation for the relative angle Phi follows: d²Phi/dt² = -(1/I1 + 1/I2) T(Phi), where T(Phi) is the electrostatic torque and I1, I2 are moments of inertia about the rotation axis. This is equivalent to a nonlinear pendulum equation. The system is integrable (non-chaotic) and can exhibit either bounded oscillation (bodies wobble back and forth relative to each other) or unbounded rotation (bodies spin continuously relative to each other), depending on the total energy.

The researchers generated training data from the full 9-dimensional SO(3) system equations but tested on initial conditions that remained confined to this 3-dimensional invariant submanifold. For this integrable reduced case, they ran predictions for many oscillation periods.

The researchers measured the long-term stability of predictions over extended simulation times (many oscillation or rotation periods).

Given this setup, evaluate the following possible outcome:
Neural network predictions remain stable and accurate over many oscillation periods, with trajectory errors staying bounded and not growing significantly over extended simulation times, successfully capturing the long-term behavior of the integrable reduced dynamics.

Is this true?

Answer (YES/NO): YES